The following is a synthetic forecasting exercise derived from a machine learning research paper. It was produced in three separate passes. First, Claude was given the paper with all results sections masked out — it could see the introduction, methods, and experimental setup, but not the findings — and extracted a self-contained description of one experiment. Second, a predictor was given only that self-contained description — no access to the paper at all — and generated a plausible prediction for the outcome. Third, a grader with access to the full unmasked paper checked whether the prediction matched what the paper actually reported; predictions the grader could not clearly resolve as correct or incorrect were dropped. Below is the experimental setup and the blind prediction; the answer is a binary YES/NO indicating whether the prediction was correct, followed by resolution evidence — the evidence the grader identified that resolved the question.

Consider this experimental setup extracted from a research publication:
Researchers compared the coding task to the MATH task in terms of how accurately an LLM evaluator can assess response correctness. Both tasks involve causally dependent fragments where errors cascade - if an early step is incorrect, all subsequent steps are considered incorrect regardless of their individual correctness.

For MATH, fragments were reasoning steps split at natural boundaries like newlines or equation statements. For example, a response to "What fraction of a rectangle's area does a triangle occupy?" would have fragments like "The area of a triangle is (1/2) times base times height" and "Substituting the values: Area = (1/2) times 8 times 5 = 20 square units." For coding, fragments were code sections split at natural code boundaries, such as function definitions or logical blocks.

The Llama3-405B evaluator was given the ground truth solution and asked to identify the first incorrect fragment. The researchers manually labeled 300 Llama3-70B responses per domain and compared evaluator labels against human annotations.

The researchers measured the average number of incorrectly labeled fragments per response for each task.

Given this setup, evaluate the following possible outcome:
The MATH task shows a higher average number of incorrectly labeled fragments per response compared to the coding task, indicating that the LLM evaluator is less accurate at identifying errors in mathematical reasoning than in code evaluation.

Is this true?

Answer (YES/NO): NO